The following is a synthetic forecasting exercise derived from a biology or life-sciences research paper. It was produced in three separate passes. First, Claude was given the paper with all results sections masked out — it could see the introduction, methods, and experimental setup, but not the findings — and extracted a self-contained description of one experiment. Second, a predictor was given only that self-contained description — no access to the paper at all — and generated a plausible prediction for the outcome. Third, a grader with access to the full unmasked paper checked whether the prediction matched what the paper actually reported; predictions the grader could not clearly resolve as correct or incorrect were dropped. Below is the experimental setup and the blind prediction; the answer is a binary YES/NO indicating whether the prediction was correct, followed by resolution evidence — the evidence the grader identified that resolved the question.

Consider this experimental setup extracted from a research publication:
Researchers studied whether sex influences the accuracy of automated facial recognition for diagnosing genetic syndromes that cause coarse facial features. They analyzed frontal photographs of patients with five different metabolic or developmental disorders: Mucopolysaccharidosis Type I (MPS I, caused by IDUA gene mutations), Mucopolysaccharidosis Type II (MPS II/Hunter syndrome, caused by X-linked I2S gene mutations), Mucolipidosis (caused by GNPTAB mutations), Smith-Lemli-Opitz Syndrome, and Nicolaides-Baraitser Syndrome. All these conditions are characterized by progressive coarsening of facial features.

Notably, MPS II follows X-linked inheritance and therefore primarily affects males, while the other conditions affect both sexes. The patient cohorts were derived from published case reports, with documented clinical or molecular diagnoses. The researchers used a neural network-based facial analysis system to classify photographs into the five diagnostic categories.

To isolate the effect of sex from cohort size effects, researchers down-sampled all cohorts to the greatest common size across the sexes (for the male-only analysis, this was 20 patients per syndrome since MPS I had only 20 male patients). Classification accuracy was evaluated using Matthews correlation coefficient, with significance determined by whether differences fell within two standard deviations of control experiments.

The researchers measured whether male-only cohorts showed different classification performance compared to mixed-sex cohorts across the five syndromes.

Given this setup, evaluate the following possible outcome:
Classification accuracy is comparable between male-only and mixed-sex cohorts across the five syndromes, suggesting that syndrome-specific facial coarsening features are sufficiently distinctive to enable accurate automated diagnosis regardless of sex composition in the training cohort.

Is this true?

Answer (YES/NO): YES